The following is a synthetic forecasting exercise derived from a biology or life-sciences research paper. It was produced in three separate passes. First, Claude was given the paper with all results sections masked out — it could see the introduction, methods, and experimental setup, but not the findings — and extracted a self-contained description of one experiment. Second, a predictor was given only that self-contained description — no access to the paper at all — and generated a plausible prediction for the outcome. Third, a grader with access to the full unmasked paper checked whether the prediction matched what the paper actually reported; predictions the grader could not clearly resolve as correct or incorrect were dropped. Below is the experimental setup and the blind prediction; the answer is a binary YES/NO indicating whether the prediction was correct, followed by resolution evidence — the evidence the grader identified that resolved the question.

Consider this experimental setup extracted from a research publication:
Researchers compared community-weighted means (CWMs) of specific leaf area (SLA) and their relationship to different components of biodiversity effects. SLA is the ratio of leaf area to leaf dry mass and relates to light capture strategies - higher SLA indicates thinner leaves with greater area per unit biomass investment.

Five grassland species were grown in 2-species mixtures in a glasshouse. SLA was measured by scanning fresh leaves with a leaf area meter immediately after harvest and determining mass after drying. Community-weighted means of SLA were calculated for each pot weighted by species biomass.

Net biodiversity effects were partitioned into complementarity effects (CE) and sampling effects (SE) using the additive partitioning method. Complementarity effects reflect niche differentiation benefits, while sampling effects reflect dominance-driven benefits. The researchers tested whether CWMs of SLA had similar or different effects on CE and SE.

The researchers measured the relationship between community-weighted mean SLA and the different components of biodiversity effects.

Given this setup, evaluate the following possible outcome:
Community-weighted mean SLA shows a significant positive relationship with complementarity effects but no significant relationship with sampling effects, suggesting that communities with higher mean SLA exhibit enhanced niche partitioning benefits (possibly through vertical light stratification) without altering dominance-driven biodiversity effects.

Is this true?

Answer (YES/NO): NO